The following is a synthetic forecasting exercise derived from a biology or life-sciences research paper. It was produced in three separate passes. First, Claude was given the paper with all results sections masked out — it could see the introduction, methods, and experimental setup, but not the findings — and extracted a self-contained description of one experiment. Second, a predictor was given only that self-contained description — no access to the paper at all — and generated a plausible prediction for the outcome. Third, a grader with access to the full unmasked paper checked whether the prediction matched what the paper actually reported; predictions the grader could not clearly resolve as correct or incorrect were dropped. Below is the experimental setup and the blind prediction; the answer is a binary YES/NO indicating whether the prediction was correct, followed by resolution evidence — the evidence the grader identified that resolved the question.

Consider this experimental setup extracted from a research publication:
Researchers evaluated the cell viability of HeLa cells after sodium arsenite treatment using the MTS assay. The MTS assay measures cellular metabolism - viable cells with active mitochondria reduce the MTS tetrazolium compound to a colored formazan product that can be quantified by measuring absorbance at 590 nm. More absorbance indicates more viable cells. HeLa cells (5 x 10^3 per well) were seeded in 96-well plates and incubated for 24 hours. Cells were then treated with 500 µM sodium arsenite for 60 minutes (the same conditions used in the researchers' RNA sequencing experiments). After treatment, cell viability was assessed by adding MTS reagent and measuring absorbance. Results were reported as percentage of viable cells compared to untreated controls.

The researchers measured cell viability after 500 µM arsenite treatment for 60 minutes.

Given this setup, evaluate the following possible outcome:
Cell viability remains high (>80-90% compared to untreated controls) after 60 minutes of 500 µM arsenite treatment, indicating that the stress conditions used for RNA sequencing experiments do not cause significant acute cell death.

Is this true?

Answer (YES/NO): YES